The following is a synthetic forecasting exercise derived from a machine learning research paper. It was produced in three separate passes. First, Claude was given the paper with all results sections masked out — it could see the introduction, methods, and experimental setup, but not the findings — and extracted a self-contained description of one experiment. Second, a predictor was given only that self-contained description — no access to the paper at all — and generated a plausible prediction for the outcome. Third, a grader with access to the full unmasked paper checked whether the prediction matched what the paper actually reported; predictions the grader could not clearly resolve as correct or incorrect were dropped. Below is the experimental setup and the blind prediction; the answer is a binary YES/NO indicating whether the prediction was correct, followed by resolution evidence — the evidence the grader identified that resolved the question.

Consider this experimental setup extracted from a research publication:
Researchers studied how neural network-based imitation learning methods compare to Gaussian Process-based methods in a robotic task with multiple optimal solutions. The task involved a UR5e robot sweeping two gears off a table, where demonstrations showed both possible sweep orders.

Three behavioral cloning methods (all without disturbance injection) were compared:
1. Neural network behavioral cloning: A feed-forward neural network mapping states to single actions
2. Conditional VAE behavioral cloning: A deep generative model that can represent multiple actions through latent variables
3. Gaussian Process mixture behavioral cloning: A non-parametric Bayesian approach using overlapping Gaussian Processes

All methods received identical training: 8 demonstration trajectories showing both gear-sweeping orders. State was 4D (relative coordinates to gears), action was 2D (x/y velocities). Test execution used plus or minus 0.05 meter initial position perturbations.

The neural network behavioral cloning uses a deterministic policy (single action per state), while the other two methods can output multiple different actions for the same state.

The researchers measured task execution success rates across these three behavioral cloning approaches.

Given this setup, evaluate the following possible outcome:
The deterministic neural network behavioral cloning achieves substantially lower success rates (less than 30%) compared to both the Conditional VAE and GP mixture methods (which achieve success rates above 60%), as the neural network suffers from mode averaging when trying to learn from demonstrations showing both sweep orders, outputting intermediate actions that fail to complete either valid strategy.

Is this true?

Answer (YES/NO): NO